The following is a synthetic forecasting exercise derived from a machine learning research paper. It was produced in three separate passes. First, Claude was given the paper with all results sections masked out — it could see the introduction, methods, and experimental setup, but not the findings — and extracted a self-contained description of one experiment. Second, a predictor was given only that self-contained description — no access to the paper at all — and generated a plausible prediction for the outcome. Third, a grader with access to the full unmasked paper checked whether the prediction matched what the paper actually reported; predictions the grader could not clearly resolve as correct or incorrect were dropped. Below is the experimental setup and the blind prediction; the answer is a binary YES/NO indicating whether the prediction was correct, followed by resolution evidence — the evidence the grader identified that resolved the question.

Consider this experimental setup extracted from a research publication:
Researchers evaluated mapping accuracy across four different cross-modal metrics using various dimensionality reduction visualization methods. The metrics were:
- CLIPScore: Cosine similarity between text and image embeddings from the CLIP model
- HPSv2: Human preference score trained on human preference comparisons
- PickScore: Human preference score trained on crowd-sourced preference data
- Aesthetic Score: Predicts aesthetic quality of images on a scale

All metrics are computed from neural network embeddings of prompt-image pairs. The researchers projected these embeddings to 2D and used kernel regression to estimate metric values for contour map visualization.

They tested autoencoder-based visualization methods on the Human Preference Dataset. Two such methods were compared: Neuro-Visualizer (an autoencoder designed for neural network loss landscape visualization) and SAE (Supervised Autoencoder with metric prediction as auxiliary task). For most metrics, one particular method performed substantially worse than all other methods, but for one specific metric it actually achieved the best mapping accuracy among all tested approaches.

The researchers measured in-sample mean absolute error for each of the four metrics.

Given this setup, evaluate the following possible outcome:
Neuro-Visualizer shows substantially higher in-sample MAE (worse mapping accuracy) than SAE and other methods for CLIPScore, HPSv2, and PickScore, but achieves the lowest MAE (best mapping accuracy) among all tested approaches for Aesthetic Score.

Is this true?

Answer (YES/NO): YES